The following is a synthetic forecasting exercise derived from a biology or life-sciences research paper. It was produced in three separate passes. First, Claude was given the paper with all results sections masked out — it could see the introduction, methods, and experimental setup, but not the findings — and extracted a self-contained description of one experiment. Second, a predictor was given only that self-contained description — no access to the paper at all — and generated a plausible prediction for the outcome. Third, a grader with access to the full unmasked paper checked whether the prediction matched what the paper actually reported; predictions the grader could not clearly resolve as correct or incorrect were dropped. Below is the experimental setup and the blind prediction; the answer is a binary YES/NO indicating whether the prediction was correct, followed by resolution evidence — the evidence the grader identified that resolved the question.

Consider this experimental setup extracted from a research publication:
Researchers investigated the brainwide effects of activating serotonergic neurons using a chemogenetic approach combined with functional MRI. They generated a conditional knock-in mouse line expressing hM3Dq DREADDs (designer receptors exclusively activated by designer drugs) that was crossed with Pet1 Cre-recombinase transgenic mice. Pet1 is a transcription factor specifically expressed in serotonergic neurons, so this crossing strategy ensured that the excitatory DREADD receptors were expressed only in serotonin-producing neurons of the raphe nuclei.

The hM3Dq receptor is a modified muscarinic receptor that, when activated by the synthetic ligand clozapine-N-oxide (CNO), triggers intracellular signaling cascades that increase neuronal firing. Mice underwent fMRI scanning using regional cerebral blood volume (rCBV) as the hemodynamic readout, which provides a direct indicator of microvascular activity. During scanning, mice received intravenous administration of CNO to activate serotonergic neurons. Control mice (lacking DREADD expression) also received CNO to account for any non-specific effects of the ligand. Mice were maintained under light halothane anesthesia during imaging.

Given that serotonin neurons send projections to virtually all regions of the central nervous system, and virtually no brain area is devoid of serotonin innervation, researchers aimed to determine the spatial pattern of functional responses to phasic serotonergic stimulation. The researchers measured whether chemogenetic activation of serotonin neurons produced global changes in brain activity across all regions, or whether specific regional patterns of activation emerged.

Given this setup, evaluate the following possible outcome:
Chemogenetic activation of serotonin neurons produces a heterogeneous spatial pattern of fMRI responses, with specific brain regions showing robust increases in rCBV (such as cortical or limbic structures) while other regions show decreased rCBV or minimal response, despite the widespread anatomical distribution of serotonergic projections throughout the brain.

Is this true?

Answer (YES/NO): YES